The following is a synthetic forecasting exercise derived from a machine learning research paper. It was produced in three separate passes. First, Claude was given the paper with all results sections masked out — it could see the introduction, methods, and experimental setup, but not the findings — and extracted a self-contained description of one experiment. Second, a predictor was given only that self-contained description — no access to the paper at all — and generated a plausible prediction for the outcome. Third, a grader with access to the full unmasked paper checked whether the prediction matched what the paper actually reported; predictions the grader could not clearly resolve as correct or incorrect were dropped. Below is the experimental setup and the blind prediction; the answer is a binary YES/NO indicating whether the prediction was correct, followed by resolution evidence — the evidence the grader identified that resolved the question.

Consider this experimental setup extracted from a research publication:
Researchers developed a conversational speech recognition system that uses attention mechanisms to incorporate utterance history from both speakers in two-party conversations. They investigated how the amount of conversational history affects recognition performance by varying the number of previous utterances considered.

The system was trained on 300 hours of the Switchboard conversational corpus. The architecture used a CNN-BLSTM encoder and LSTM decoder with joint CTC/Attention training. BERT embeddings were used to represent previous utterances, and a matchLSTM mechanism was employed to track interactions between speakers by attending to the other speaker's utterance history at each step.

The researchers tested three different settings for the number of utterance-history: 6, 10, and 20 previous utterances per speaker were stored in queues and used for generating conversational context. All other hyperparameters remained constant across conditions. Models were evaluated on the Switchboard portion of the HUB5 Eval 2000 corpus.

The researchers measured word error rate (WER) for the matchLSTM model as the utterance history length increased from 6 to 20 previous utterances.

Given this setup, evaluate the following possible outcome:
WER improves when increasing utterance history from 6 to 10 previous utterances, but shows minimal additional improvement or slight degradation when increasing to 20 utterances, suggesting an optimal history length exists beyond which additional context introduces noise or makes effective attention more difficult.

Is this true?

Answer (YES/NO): NO